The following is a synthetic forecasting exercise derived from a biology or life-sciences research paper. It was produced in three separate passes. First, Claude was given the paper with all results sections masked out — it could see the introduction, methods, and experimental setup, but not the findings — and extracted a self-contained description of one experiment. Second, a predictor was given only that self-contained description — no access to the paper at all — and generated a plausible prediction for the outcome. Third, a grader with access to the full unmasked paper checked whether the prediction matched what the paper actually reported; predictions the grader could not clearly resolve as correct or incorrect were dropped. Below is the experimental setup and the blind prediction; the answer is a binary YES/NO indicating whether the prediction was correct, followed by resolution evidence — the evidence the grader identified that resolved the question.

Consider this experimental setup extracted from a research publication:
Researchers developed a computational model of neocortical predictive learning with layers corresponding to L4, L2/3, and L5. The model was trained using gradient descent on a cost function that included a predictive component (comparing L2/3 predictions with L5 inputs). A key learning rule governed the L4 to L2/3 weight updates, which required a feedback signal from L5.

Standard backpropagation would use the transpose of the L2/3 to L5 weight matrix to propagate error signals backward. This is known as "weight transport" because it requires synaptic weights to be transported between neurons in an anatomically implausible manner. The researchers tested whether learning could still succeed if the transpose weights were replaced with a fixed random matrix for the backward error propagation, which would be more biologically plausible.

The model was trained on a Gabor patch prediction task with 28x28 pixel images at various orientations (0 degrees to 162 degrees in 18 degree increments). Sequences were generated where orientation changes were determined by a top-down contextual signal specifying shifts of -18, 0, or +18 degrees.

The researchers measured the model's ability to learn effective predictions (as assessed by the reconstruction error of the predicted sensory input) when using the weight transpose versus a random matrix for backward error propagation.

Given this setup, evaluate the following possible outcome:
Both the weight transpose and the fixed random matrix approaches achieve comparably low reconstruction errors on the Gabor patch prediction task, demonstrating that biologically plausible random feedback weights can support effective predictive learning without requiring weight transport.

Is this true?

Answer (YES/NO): YES